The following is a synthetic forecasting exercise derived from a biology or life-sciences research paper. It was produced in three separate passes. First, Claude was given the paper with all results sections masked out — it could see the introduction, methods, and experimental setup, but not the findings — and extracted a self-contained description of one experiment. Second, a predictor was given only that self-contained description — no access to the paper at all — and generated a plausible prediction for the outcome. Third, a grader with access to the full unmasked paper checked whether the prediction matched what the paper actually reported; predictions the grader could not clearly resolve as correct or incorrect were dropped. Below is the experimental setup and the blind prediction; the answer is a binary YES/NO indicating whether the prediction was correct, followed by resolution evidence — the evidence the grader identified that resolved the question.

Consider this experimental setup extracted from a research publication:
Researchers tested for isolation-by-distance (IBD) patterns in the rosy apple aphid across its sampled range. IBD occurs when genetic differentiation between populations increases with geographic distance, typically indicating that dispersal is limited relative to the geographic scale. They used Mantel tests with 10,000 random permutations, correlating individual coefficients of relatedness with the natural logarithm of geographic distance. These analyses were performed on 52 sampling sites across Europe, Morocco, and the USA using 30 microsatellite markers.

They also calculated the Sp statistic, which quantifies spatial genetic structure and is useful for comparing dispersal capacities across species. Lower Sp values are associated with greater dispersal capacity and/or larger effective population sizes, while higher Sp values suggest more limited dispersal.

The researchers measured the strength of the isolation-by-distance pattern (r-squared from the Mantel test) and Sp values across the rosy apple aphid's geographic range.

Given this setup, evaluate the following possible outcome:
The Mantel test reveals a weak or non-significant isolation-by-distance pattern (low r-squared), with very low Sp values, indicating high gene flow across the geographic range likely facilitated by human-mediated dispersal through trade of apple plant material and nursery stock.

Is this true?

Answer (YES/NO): NO